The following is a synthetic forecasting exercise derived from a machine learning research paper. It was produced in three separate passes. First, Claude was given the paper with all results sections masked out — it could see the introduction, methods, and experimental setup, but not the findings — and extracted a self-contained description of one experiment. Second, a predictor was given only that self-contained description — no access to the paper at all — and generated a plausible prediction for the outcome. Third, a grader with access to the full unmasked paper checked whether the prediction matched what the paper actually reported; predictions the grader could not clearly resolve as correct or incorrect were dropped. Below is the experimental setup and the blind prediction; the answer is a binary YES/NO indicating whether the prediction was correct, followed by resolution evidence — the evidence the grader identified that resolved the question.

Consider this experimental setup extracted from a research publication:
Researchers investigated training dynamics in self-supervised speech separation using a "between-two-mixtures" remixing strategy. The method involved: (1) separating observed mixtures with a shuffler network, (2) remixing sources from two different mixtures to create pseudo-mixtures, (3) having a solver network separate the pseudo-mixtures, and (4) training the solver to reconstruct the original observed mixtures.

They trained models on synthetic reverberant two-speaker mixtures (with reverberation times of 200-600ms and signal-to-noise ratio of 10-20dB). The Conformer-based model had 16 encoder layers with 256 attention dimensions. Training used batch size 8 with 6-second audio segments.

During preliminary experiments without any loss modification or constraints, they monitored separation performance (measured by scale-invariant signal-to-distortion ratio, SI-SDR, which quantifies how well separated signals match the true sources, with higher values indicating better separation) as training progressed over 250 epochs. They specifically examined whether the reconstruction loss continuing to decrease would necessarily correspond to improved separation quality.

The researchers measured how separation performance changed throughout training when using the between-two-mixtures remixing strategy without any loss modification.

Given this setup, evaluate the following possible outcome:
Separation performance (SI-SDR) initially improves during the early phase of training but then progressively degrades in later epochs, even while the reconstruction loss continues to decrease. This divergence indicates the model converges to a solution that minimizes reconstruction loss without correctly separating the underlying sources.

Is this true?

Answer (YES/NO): YES